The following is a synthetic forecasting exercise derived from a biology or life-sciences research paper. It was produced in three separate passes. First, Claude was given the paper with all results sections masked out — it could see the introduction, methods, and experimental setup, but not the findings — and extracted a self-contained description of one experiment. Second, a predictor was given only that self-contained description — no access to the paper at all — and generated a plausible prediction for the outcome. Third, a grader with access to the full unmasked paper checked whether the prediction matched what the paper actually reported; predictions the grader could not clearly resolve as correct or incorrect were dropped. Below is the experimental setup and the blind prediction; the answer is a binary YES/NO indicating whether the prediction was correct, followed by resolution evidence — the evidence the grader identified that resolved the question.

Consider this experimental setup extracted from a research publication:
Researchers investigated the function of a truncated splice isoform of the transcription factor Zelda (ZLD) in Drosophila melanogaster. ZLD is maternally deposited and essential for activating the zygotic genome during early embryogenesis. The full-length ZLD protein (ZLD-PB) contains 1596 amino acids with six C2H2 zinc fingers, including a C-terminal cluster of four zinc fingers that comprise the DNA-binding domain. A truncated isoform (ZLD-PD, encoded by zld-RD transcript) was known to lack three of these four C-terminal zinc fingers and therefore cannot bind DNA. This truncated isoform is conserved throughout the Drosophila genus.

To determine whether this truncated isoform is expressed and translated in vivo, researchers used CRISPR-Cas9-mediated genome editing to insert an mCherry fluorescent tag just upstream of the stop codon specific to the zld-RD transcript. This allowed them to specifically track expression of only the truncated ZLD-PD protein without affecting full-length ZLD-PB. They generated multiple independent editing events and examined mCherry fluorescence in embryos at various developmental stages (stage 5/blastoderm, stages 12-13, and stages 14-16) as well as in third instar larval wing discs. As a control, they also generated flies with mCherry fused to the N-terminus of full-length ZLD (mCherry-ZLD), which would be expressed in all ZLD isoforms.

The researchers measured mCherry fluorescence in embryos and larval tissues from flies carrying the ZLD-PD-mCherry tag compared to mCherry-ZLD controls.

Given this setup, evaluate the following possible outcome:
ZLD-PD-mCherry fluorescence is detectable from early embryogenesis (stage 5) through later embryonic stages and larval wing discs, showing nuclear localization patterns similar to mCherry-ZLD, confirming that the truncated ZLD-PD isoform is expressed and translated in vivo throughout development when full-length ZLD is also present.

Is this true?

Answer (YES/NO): NO